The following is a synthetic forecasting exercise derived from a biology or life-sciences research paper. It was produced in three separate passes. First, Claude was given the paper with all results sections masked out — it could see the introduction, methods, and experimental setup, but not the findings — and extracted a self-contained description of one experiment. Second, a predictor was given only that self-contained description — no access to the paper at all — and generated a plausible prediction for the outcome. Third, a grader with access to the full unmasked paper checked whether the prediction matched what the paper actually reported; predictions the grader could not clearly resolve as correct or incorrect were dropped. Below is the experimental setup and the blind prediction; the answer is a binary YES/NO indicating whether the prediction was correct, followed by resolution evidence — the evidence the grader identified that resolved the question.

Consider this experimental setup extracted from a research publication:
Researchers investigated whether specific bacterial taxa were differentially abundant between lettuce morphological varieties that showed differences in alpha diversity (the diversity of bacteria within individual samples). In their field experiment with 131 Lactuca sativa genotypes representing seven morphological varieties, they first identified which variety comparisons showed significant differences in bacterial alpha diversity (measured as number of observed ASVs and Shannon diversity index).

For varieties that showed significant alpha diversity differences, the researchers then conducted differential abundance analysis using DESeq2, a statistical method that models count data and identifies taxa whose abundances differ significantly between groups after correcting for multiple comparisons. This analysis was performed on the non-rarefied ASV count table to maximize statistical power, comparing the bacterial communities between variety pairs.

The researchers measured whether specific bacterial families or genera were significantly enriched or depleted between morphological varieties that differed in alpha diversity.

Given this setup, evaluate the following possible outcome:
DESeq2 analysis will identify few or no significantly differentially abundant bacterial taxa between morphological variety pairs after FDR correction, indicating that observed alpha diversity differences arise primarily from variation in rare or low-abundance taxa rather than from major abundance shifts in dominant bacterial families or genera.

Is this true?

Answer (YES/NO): NO